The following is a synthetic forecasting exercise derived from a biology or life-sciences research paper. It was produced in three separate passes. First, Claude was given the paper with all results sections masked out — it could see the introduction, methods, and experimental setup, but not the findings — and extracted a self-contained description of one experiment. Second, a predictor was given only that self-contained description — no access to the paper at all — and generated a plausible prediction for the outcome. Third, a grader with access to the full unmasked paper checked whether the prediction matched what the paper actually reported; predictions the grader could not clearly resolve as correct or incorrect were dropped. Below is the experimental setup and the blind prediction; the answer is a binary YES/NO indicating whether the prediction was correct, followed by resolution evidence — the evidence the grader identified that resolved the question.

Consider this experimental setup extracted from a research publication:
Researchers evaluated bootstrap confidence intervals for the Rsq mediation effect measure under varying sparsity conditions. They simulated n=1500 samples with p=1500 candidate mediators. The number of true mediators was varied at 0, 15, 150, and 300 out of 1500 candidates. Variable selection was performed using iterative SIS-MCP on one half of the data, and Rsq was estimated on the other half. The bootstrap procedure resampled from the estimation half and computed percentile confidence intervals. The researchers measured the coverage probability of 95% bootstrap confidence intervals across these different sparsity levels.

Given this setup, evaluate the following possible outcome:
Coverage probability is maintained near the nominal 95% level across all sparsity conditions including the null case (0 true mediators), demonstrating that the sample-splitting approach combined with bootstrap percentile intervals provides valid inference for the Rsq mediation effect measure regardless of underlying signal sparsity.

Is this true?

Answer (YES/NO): NO